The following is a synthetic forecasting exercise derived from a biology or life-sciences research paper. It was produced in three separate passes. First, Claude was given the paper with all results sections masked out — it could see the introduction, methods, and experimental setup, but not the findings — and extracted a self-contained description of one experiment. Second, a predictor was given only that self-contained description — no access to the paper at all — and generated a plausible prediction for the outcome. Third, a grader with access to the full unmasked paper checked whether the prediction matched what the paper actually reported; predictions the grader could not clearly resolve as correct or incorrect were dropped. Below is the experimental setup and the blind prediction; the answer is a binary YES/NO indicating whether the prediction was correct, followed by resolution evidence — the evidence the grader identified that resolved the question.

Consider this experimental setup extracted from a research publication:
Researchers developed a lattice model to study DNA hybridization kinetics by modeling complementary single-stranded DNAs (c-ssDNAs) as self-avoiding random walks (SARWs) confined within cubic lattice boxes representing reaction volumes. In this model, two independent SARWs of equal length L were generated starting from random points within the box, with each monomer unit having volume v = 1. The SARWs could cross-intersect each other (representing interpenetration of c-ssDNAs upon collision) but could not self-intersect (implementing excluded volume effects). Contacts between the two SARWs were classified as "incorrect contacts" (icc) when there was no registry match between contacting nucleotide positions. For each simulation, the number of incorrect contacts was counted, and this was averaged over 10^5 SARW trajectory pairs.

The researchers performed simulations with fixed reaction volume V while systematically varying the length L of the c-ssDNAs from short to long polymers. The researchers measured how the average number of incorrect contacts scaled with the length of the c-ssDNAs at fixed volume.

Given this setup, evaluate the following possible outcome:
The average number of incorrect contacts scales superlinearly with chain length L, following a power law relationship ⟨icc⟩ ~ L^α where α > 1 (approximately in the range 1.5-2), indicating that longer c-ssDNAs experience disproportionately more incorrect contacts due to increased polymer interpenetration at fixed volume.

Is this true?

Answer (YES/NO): YES